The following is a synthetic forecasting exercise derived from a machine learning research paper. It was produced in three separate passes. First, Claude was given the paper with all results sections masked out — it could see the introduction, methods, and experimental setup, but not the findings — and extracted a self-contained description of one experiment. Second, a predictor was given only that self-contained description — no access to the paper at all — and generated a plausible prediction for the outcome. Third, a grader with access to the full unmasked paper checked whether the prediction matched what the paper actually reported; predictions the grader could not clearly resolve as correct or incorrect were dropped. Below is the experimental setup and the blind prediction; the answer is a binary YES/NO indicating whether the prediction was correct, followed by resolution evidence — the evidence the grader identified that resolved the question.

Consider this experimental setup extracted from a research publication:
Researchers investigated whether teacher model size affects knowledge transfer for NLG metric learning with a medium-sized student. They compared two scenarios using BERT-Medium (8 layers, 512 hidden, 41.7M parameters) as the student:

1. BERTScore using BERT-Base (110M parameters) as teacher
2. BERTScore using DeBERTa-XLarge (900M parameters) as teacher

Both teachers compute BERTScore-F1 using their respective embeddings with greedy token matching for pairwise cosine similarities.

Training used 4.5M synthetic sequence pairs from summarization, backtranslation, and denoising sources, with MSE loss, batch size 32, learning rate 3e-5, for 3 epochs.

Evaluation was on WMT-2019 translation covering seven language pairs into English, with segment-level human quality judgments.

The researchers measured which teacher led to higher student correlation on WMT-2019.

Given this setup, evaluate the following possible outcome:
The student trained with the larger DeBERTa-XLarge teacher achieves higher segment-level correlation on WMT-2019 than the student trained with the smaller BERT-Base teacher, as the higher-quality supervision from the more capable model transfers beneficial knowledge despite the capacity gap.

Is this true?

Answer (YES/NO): YES